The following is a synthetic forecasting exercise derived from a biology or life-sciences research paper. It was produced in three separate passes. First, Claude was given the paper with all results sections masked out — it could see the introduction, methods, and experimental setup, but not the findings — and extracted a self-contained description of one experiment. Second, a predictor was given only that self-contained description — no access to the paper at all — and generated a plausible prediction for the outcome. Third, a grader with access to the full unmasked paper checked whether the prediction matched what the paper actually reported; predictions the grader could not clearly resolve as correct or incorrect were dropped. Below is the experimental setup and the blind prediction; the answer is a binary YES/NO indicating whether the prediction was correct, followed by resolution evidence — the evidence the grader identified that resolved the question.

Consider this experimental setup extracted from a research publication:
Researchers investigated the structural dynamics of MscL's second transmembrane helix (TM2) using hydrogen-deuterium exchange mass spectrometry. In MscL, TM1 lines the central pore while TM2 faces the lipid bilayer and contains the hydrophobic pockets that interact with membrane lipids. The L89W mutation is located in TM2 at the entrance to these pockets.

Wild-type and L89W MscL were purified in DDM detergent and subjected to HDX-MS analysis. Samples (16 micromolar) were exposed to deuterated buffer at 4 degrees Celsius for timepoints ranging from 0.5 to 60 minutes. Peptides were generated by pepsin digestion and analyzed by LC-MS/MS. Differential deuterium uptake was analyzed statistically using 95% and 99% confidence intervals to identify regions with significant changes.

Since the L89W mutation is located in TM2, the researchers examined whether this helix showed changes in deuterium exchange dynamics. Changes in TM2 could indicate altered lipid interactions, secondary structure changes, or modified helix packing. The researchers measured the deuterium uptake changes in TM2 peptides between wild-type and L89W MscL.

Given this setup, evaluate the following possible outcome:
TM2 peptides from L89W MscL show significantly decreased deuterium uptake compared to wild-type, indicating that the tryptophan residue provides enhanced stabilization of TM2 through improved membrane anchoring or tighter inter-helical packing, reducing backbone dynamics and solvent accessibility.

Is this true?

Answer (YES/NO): NO